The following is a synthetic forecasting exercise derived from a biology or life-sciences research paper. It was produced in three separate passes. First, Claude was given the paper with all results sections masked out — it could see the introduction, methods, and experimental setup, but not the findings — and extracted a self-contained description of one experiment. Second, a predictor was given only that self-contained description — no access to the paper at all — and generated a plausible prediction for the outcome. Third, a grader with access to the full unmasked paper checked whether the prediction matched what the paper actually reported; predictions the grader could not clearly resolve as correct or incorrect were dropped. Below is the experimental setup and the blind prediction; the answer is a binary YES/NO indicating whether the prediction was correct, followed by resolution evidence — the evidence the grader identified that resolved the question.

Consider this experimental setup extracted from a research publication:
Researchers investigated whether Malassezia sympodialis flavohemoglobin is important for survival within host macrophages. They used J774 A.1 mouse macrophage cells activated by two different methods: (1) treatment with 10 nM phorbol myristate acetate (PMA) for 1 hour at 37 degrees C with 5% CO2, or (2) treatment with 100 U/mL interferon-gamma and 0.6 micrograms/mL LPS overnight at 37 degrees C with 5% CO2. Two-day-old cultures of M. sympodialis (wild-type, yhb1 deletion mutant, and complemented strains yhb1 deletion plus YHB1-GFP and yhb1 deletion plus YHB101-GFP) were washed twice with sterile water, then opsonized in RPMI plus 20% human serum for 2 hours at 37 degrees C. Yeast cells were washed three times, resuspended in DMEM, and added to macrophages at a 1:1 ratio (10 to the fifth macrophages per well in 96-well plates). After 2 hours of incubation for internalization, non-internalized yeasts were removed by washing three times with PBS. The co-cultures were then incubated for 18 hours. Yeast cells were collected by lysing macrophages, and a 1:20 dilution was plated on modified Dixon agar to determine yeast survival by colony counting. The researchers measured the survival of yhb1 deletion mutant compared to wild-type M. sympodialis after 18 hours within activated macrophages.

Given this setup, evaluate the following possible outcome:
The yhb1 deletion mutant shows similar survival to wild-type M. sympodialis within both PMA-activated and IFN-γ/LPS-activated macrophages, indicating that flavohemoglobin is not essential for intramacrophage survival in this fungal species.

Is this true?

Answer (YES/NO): YES